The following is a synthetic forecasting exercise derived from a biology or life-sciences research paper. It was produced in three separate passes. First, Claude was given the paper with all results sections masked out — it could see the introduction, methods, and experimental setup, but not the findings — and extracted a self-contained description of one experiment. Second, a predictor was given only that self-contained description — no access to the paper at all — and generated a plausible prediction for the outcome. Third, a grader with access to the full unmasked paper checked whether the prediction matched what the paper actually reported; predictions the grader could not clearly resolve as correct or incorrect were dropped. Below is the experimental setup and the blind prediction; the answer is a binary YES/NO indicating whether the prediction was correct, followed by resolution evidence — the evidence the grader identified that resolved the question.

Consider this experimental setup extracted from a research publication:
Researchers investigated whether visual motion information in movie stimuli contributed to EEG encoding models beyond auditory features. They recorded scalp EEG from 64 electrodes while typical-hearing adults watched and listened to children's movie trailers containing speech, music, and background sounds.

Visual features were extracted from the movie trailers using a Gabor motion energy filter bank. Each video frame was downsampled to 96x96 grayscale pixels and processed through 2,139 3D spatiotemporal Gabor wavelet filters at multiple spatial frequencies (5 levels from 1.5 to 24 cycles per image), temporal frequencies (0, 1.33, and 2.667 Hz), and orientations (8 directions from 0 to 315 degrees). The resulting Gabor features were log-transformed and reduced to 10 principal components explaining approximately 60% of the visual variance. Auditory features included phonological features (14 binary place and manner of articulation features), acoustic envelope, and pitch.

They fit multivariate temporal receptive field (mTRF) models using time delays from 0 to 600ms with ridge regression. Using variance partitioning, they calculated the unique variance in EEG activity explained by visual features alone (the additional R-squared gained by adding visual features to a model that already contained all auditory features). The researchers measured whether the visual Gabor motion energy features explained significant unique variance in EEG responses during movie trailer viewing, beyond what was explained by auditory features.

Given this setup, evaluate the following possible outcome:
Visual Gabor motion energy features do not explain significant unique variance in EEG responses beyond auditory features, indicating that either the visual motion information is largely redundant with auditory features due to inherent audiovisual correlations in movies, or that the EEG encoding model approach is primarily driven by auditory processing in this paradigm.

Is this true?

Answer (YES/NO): NO